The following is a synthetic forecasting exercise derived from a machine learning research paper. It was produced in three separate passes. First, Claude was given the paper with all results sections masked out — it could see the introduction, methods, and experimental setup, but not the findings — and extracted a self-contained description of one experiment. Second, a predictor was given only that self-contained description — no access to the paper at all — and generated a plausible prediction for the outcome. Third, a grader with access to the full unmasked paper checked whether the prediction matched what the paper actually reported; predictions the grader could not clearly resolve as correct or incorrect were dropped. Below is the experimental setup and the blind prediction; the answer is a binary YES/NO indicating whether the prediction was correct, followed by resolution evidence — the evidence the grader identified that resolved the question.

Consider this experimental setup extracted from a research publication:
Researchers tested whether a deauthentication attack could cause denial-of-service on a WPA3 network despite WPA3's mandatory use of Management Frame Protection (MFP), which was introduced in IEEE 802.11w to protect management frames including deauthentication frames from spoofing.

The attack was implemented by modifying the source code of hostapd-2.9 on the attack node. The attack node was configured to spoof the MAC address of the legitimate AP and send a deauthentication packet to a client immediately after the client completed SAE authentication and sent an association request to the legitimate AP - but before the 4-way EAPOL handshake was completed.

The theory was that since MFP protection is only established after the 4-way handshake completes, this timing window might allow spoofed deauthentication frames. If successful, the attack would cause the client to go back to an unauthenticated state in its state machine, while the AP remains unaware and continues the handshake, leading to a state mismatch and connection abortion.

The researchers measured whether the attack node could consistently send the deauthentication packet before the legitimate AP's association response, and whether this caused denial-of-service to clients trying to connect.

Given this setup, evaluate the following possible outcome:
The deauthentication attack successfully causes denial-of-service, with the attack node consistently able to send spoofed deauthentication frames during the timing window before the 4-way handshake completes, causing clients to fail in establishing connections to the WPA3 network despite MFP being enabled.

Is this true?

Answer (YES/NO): YES